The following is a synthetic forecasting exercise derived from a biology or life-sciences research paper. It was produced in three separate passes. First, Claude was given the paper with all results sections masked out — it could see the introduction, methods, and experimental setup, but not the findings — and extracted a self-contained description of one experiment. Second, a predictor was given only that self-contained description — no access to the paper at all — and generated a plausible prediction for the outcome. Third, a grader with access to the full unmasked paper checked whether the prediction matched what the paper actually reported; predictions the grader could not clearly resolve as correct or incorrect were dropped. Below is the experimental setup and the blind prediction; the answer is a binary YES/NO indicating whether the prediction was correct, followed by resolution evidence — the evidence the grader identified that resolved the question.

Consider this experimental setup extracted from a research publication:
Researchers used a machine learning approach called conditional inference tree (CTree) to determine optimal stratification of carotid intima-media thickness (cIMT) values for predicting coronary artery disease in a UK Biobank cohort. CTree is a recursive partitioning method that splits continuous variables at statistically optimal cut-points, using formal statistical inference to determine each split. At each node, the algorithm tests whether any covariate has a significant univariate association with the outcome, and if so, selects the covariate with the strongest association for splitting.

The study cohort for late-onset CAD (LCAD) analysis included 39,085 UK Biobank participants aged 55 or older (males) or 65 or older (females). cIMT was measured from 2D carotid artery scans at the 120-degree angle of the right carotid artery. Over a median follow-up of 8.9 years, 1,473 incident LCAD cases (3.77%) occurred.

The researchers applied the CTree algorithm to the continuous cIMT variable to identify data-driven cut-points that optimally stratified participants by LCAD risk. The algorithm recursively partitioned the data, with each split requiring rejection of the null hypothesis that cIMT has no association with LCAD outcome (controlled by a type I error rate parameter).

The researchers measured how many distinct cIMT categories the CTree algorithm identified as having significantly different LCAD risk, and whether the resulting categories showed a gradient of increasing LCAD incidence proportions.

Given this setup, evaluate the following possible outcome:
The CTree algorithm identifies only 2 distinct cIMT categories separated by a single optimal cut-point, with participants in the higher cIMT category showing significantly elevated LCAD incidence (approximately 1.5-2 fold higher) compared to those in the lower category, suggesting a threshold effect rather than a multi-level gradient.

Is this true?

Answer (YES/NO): NO